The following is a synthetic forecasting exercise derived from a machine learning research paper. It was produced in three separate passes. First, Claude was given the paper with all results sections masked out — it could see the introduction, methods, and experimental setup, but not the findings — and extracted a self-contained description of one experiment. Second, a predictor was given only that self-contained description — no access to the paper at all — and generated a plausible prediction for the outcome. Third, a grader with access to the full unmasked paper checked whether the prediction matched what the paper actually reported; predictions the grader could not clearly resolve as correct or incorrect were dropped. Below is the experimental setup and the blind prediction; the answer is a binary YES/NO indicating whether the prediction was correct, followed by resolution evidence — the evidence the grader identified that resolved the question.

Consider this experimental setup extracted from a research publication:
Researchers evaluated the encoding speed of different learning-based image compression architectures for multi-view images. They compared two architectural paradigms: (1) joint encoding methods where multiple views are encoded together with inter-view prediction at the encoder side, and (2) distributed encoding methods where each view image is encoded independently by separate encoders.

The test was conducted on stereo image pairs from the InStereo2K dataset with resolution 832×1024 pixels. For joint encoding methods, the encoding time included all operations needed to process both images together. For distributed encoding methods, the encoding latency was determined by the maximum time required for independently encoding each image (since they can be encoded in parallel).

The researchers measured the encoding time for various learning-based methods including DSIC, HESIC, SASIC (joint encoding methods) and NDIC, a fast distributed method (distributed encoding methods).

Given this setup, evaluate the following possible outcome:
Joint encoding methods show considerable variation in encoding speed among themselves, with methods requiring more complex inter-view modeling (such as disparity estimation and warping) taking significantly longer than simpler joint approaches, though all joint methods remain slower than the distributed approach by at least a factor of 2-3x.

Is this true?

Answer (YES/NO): NO